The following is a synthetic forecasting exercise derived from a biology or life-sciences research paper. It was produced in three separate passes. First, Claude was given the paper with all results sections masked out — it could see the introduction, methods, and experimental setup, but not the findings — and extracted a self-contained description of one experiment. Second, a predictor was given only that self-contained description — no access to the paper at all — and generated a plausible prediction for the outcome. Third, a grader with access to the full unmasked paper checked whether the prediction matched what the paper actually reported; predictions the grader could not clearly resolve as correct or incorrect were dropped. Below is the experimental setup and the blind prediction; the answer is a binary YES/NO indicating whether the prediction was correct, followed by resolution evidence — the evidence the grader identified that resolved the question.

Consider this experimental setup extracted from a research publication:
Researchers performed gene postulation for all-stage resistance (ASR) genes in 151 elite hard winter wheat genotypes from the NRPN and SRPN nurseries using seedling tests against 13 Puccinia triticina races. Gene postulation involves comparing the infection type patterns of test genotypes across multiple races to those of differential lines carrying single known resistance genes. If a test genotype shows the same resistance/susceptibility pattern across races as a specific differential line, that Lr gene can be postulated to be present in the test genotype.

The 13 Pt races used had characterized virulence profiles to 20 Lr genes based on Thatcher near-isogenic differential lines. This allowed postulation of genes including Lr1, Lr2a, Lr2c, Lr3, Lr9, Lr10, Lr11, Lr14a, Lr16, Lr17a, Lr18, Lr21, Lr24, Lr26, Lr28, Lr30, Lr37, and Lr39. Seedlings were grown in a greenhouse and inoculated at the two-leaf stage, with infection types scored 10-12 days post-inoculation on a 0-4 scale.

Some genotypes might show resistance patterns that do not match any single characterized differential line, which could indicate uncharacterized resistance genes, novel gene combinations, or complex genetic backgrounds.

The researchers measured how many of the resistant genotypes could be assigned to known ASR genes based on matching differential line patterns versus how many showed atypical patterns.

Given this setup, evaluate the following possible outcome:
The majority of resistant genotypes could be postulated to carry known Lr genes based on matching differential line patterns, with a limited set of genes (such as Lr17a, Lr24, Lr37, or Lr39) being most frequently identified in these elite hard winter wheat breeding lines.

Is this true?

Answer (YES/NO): NO